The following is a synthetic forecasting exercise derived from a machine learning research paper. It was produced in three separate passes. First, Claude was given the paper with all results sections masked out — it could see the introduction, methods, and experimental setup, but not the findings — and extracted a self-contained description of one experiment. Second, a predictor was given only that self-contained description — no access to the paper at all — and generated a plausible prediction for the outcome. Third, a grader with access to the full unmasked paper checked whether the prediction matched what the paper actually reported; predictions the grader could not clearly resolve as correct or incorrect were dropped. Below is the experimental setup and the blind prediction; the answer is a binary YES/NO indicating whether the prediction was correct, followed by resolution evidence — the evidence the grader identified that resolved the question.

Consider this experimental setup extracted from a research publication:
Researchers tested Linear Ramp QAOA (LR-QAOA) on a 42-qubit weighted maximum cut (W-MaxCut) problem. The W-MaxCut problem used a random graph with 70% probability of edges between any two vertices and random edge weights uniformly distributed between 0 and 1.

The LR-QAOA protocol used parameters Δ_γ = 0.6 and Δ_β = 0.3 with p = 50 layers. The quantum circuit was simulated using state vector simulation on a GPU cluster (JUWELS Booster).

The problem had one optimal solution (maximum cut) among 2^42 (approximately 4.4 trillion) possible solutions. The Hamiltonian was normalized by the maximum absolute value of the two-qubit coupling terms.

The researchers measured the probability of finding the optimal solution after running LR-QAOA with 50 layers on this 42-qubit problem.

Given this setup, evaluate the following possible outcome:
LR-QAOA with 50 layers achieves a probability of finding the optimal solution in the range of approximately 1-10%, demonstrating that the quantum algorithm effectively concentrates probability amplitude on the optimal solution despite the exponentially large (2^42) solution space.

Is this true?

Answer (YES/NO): NO